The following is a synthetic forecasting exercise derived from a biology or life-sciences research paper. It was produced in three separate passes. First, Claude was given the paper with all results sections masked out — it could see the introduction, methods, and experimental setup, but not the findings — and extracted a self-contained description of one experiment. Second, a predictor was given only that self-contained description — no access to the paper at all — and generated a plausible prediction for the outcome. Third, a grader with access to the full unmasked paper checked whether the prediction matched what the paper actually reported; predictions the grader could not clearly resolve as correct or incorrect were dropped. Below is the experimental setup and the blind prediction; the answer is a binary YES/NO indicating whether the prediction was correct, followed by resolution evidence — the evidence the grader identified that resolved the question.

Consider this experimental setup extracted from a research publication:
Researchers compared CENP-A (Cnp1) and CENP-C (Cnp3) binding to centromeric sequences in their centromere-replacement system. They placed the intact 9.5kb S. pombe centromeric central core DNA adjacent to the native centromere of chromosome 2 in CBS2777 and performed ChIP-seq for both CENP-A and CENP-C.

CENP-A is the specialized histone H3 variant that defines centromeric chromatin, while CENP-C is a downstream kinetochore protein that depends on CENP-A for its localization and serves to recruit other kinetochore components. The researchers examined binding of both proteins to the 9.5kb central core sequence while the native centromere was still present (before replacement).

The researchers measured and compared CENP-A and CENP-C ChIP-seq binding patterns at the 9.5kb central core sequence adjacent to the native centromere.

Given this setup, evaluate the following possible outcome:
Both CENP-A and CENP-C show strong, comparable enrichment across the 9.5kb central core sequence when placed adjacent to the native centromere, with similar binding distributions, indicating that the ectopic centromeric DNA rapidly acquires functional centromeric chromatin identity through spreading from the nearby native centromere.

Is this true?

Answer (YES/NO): YES